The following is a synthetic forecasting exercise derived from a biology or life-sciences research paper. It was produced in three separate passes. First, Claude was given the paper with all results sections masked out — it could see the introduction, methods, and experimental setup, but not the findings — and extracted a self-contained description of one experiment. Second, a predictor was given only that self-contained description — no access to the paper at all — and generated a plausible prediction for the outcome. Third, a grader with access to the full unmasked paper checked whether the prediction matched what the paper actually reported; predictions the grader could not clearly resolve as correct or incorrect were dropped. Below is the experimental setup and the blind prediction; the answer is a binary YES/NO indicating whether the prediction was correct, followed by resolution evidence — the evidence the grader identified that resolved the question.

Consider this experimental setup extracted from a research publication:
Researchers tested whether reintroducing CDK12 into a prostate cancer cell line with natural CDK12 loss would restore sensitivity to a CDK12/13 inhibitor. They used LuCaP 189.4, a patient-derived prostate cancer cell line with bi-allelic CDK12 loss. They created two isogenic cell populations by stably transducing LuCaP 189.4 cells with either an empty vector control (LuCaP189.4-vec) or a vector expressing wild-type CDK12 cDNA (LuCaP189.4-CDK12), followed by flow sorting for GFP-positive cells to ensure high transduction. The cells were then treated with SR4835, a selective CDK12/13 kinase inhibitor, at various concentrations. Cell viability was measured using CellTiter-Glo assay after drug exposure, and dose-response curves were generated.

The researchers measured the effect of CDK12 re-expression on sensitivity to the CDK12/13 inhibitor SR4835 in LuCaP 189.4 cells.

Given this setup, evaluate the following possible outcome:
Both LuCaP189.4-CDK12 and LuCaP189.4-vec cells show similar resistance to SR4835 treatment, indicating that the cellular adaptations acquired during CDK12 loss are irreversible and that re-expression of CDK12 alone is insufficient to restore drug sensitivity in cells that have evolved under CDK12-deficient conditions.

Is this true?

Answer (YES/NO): NO